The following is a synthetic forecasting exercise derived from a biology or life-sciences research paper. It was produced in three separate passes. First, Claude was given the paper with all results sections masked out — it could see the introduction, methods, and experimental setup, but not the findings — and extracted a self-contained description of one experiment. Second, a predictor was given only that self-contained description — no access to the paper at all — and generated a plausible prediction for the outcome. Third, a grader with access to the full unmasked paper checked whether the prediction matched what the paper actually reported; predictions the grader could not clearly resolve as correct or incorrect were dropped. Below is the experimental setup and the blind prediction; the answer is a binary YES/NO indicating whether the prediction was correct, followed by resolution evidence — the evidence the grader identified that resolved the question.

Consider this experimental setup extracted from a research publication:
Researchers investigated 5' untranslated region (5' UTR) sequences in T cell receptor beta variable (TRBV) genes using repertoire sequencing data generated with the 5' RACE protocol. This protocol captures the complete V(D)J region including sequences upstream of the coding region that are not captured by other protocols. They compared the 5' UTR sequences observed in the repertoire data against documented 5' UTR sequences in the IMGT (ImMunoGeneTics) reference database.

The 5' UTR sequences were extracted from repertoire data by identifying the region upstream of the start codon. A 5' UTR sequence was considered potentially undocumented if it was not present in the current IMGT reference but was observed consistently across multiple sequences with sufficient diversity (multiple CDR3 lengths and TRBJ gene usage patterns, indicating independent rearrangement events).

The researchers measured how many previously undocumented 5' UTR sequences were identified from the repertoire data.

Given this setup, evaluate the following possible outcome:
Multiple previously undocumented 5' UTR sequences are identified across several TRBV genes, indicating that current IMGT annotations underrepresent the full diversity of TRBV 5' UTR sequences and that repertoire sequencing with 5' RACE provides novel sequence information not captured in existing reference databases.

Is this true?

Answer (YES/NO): YES